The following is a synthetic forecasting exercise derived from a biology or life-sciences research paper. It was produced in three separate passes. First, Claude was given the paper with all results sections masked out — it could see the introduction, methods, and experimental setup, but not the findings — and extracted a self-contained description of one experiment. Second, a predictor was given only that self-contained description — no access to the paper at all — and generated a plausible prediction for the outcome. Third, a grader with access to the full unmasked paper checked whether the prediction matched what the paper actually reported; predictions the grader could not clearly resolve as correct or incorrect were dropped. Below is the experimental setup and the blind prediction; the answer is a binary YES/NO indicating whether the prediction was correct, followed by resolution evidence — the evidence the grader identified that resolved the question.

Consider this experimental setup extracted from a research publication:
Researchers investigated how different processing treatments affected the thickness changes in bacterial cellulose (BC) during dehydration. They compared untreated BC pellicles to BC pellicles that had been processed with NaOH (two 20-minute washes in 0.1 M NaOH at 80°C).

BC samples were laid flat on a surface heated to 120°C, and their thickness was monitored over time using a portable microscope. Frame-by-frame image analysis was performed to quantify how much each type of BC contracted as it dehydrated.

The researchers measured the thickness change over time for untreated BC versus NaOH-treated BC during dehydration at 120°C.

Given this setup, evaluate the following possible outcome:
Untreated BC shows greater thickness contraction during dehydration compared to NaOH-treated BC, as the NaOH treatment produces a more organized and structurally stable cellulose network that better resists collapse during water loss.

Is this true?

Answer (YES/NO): YES